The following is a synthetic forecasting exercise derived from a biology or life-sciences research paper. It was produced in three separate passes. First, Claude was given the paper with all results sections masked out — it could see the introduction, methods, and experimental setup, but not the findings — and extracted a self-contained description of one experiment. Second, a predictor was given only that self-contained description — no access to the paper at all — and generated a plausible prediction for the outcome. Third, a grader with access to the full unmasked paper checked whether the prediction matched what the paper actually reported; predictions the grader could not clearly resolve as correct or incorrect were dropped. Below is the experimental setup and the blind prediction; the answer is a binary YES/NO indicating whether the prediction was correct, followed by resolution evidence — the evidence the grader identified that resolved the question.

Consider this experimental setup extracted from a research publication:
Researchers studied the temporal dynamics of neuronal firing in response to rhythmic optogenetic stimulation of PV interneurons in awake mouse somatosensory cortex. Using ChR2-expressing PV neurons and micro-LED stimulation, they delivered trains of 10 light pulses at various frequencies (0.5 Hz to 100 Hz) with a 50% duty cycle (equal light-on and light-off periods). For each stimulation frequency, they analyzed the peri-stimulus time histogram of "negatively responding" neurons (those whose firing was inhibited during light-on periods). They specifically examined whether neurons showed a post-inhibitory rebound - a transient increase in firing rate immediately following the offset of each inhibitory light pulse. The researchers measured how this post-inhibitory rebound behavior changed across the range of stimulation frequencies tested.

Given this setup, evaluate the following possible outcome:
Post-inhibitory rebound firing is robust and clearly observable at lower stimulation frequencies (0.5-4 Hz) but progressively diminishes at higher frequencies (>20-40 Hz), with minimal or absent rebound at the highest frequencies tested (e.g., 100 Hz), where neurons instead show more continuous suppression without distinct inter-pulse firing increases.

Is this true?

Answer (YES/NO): YES